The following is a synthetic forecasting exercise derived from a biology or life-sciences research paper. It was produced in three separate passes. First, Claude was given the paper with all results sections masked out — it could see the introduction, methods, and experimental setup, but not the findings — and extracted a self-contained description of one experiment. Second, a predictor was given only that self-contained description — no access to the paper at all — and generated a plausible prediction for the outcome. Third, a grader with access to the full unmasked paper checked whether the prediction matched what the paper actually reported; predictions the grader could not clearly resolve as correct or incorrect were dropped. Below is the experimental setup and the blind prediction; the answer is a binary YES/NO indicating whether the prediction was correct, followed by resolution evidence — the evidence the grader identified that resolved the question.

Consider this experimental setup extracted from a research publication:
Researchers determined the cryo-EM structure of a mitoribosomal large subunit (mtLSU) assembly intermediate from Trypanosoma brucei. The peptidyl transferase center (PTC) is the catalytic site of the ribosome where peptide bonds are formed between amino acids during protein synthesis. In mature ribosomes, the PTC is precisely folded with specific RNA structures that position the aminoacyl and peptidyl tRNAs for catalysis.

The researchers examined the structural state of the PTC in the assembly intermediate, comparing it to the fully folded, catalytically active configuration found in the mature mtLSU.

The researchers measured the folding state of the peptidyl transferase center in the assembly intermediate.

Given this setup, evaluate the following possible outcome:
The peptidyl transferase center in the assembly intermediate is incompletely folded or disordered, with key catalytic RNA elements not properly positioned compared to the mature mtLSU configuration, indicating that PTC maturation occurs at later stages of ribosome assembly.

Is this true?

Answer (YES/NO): YES